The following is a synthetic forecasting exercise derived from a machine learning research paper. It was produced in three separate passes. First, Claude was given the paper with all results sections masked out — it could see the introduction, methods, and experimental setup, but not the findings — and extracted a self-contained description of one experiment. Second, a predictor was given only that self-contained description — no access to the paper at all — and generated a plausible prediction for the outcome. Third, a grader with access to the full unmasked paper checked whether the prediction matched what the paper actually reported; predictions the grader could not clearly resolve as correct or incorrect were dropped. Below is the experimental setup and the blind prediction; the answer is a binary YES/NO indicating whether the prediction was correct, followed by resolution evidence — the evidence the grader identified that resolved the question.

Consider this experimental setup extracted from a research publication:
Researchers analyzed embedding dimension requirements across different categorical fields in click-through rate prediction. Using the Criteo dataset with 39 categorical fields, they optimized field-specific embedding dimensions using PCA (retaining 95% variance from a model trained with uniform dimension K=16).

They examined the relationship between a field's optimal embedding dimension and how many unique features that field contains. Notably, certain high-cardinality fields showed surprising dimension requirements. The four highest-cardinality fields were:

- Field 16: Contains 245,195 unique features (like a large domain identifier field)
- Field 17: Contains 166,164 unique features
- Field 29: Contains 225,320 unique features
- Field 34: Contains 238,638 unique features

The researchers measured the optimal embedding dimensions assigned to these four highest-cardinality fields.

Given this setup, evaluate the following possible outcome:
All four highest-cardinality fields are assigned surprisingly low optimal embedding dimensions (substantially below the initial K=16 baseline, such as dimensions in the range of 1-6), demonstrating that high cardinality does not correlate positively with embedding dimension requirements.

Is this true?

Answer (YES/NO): NO